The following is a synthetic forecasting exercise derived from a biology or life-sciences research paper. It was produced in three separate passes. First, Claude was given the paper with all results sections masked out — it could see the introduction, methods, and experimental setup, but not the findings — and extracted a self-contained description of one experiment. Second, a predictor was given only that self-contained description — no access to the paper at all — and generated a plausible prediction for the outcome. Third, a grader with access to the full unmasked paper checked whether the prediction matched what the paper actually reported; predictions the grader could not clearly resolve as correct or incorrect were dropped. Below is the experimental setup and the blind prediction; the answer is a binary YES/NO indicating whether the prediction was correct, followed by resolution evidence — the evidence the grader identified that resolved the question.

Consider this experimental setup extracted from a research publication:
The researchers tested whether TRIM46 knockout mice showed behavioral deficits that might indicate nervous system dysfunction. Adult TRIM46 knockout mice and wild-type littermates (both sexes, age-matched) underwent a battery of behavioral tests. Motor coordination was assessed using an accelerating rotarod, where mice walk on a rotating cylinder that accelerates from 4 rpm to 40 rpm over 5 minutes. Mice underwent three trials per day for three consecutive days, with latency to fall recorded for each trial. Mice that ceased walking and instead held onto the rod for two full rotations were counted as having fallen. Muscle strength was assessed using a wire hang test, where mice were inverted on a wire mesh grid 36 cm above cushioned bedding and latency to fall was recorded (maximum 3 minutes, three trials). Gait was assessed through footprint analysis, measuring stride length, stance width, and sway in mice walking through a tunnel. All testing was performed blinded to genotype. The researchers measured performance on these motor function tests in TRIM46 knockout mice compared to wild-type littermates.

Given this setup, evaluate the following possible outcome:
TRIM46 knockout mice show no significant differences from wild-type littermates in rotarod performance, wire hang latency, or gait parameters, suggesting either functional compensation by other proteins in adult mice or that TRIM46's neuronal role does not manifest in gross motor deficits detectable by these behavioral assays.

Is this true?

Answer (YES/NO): NO